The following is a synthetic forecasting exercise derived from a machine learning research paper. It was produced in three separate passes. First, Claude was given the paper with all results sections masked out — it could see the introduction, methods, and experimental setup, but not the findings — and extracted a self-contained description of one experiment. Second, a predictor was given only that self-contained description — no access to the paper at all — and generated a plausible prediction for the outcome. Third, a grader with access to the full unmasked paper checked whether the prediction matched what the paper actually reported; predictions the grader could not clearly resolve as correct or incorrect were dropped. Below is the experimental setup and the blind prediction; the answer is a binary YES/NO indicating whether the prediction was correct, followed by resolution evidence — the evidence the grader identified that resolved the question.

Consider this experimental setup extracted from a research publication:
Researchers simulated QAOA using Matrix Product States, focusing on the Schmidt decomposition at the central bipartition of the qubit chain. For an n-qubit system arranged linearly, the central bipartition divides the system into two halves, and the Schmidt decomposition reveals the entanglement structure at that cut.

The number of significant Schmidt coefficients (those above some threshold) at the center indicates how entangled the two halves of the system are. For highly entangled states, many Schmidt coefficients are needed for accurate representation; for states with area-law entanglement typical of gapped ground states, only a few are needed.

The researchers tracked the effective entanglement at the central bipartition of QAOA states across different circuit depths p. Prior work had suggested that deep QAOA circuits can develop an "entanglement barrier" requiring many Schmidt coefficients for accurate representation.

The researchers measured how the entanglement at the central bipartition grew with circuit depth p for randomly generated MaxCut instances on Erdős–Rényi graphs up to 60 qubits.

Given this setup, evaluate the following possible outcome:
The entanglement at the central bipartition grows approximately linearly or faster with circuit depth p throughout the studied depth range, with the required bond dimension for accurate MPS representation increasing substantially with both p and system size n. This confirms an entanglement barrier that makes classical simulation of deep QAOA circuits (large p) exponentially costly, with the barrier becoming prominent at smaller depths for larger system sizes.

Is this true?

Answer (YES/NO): NO